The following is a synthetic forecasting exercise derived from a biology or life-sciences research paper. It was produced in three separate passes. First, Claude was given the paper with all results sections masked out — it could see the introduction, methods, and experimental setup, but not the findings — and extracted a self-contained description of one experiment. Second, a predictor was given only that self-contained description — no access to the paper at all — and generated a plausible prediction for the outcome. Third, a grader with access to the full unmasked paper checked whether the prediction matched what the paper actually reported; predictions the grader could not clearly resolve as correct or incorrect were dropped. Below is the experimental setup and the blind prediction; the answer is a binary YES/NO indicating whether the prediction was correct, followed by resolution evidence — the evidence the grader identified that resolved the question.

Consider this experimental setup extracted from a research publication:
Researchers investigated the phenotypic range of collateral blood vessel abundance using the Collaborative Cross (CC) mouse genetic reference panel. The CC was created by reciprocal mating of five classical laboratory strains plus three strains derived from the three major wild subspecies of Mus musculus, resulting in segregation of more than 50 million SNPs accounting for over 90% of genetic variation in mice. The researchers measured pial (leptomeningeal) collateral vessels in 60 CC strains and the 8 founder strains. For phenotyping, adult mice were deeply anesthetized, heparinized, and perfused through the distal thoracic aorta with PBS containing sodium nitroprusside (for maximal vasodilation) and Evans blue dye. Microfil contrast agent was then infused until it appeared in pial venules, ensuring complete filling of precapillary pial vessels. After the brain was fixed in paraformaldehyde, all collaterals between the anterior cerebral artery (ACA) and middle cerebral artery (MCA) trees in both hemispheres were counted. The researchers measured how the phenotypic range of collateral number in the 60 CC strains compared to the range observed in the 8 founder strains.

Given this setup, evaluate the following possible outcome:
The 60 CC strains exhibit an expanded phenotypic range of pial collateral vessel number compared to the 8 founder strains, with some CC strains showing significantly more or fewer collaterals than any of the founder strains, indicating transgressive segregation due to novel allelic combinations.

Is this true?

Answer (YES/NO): YES